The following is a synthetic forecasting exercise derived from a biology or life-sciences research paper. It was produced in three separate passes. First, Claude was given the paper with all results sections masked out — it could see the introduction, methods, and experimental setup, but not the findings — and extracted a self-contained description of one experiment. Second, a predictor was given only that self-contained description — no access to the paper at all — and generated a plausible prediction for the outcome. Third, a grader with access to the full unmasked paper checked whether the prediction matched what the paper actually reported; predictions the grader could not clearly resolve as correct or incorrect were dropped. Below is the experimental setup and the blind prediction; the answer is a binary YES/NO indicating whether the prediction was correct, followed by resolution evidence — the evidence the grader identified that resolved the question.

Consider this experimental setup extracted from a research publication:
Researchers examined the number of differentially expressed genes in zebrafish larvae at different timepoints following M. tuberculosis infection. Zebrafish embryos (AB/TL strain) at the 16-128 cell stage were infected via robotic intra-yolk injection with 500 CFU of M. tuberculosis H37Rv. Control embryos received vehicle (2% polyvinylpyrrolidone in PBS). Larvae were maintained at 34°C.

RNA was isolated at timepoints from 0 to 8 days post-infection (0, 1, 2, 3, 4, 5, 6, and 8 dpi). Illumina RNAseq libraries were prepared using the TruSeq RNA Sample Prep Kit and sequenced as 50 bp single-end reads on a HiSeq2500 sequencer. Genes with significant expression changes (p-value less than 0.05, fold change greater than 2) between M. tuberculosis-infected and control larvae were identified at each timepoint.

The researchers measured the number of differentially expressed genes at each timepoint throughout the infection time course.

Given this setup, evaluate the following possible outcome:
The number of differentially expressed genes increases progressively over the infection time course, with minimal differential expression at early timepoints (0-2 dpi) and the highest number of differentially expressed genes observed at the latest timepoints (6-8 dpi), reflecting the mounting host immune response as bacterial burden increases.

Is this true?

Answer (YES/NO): NO